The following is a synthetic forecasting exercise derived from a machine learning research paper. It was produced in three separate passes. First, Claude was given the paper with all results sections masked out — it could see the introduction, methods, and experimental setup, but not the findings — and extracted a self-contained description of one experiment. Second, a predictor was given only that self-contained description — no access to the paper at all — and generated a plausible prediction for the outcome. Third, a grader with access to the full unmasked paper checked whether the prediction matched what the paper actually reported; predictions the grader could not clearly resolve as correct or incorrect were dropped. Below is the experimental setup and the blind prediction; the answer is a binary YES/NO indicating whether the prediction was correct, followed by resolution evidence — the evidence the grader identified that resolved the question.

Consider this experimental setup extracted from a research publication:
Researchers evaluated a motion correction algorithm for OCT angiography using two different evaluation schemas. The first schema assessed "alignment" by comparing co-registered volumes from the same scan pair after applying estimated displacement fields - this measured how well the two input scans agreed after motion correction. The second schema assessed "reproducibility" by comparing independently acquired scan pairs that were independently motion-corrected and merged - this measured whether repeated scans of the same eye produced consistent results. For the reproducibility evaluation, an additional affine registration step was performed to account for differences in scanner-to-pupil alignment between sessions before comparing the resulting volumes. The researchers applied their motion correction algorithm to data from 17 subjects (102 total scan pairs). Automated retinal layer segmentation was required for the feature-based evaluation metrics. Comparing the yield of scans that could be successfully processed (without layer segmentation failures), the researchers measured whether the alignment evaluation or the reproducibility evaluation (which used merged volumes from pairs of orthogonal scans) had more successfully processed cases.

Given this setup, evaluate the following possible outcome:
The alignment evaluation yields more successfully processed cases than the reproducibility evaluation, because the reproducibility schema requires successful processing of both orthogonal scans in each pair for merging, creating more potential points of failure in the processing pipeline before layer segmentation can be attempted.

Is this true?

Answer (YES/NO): NO